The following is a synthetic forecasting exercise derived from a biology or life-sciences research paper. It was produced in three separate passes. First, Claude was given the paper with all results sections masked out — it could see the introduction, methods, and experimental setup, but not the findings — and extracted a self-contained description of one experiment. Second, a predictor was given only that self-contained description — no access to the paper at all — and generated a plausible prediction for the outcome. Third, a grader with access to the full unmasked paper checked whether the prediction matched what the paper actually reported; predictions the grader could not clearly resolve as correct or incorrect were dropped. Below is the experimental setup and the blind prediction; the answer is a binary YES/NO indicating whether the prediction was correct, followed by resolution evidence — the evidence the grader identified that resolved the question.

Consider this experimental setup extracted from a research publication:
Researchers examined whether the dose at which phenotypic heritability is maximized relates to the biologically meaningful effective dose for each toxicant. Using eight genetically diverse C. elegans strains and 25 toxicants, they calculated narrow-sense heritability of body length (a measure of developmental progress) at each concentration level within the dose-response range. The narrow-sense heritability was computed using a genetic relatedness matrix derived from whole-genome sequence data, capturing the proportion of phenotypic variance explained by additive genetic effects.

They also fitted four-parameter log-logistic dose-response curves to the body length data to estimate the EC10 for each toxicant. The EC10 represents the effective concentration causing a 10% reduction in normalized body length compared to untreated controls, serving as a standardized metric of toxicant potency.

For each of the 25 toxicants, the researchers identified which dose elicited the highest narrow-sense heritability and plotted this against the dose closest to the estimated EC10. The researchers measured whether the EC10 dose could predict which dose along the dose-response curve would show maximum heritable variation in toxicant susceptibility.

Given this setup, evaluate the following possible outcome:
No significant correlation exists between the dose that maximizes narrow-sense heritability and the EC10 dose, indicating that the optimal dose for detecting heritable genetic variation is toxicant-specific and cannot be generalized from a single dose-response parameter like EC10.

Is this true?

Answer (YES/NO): NO